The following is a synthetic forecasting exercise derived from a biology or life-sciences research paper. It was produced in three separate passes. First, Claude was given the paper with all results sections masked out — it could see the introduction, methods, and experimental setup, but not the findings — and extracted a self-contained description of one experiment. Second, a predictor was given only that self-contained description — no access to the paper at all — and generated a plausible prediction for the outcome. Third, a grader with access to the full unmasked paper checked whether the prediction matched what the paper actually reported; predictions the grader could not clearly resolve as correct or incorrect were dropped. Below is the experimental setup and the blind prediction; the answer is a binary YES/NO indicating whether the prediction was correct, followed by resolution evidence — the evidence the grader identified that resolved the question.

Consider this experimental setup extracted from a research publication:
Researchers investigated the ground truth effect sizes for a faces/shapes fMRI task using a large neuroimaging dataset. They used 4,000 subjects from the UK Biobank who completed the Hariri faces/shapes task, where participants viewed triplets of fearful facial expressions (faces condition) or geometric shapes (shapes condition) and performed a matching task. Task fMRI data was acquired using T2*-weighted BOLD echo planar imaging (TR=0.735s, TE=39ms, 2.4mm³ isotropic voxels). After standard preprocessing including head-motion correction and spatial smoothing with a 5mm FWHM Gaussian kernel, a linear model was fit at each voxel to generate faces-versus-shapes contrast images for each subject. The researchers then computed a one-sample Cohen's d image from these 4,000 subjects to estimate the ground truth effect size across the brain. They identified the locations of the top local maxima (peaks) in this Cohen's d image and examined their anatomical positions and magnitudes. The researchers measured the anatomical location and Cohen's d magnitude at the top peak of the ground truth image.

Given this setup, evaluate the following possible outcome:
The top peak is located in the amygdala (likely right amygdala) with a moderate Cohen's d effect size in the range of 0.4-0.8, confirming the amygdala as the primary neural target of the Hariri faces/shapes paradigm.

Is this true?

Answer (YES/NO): NO